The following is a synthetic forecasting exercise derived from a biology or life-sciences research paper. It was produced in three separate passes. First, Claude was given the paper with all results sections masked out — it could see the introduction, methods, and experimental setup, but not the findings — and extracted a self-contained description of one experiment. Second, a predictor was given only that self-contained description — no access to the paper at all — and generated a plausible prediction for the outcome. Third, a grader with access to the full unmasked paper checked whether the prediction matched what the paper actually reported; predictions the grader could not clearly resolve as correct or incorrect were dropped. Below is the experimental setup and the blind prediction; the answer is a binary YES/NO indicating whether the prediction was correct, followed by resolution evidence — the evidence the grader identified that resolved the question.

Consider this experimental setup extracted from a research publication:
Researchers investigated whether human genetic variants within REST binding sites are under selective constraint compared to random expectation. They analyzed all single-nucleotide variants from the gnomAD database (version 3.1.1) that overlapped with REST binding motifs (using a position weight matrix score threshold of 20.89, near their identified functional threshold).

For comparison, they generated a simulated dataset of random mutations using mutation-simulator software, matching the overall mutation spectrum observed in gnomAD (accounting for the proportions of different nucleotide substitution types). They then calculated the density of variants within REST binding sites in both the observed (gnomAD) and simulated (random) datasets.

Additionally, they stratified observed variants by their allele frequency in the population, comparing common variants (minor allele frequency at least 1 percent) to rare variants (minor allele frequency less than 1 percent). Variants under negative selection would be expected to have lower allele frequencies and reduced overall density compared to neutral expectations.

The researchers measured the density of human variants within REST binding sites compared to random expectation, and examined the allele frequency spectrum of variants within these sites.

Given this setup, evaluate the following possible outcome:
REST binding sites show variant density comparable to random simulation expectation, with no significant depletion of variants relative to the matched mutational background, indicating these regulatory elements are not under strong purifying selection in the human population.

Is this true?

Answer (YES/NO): NO